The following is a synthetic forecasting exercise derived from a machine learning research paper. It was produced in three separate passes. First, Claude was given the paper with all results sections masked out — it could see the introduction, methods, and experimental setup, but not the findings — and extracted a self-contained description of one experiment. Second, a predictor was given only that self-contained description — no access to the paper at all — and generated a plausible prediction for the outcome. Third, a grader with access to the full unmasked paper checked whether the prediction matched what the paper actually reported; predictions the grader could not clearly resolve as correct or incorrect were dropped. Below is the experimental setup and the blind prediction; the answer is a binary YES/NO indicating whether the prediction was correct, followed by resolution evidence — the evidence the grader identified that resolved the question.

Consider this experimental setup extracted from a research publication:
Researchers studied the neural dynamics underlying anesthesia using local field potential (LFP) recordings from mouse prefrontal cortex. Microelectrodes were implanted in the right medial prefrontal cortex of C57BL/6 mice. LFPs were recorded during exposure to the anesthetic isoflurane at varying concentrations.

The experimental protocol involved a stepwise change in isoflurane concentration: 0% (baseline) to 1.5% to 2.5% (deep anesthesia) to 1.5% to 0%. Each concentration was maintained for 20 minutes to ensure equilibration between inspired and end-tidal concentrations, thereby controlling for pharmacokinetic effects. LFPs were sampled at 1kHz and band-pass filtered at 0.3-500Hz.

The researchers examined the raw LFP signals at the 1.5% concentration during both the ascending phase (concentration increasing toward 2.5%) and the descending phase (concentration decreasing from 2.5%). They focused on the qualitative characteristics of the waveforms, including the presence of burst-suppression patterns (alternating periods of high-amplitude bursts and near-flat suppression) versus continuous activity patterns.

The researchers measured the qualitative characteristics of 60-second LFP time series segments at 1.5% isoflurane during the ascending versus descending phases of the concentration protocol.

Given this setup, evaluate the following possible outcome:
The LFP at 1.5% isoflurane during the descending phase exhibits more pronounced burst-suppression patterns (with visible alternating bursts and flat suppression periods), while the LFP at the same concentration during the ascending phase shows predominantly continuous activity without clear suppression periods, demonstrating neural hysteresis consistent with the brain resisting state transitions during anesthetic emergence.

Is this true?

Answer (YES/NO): YES